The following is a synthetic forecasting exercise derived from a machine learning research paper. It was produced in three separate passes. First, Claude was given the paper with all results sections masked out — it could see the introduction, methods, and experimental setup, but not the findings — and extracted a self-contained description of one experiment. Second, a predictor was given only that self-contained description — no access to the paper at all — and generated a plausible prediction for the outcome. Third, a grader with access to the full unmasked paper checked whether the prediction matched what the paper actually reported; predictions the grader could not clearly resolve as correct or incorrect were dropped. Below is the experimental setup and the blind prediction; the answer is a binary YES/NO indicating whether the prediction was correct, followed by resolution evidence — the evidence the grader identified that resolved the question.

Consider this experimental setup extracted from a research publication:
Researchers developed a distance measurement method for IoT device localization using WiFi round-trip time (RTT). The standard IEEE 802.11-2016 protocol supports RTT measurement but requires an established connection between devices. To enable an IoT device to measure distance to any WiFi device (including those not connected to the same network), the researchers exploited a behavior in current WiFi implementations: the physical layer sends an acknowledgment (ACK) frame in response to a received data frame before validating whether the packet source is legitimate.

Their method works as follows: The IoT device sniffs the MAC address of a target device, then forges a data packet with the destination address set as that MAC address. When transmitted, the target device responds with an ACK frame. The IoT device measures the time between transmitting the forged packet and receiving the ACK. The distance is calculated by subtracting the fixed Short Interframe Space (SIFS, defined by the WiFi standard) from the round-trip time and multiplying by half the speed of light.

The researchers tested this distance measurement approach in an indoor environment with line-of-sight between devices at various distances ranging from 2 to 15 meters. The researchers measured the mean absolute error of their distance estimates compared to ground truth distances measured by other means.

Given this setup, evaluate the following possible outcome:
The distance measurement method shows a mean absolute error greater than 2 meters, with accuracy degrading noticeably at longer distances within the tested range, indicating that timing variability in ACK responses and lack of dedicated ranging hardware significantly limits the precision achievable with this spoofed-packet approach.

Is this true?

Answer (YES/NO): NO